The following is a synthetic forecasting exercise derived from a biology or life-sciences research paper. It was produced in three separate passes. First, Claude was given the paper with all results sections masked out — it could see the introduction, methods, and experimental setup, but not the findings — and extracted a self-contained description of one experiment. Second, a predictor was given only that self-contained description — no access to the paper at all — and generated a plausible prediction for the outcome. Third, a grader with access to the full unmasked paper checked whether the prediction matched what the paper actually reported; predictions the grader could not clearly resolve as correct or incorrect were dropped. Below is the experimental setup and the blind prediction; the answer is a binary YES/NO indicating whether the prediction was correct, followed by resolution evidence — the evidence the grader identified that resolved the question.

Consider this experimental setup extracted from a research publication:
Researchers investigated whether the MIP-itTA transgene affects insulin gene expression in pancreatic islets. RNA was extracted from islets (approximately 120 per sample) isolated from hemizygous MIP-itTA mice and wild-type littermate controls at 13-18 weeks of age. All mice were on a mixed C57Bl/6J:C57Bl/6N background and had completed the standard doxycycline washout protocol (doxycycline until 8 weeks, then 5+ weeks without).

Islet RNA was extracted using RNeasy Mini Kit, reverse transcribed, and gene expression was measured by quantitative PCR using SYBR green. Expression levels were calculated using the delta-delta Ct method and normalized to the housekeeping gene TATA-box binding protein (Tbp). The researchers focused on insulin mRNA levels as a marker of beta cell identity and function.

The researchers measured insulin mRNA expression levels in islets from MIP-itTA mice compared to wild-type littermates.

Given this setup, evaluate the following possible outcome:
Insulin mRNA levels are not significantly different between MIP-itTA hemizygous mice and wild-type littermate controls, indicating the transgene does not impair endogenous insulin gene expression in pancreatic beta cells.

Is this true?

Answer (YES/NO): NO